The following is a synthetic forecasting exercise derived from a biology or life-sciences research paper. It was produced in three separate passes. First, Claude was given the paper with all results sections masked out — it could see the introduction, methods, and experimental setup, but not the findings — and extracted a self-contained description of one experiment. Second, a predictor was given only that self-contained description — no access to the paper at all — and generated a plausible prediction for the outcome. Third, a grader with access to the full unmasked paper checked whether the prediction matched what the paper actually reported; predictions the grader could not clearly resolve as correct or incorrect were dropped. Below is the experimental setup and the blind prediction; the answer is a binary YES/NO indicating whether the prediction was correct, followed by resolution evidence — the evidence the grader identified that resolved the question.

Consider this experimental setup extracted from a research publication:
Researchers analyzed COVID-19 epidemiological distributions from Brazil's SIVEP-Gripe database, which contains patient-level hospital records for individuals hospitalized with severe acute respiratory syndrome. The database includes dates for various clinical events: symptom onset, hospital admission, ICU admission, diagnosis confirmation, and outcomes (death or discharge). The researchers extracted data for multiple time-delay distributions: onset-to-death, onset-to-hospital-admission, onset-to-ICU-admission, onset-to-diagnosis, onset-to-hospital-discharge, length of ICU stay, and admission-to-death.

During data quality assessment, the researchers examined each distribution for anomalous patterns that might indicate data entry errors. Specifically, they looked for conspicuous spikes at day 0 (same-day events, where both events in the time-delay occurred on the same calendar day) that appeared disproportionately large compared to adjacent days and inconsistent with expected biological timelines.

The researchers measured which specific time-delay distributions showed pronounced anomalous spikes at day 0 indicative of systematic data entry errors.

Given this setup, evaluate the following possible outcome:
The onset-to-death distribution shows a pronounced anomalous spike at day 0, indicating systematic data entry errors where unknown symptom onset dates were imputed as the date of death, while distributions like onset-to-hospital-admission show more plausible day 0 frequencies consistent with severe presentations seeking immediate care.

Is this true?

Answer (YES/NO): NO